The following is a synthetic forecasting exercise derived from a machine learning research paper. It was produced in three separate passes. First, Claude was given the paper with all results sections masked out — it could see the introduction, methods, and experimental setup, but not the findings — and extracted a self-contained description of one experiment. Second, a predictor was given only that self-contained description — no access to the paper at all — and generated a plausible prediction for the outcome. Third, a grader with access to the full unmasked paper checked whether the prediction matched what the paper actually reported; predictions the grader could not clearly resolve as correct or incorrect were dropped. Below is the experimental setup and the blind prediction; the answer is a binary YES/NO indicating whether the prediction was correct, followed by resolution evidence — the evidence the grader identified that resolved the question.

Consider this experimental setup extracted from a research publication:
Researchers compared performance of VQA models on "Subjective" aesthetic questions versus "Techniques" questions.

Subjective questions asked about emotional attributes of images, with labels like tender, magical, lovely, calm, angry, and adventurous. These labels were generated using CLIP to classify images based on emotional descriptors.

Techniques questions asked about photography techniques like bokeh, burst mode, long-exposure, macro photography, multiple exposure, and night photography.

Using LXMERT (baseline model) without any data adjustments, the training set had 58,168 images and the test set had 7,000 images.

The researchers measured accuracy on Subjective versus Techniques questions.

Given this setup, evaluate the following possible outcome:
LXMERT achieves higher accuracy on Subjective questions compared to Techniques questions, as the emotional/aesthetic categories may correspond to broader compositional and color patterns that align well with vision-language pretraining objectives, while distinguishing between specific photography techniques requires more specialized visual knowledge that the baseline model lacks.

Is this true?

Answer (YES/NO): YES